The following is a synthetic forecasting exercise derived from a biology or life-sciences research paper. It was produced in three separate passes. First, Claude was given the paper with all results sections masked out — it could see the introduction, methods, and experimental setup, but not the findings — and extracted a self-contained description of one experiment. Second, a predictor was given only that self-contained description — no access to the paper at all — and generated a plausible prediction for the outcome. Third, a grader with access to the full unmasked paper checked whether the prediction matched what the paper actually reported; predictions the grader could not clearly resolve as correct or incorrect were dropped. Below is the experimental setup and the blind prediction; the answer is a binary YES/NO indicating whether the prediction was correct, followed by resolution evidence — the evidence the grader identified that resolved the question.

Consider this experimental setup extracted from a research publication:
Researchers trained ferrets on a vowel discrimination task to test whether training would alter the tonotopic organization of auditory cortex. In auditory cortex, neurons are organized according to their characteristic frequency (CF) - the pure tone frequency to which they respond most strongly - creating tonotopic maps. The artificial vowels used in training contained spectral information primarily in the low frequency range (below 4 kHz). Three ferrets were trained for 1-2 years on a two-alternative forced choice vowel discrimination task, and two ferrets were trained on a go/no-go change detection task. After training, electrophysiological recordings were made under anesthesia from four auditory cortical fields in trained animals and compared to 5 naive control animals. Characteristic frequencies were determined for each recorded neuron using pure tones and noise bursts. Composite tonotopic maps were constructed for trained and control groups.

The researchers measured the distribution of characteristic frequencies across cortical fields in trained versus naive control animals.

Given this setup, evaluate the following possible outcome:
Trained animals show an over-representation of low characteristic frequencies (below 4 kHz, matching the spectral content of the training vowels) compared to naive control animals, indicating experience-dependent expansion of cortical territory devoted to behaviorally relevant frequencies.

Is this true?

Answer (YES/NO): NO